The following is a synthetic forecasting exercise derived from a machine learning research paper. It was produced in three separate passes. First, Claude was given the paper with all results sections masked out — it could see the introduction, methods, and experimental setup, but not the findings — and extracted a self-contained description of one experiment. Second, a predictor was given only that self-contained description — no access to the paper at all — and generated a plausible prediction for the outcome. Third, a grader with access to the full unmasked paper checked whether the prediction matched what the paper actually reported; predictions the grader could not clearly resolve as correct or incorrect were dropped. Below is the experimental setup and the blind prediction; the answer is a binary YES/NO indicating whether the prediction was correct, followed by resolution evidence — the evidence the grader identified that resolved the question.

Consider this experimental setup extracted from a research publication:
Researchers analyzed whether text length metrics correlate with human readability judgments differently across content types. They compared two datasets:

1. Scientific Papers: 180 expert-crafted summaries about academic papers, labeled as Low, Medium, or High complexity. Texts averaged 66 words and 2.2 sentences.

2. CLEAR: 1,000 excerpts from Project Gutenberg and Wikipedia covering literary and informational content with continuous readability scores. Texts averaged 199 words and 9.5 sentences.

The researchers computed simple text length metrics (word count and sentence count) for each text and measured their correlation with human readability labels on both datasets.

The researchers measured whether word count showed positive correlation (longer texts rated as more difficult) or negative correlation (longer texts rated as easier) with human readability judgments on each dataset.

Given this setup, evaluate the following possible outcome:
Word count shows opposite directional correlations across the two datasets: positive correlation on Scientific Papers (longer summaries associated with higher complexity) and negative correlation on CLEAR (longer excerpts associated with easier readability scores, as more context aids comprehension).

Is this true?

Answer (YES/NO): NO